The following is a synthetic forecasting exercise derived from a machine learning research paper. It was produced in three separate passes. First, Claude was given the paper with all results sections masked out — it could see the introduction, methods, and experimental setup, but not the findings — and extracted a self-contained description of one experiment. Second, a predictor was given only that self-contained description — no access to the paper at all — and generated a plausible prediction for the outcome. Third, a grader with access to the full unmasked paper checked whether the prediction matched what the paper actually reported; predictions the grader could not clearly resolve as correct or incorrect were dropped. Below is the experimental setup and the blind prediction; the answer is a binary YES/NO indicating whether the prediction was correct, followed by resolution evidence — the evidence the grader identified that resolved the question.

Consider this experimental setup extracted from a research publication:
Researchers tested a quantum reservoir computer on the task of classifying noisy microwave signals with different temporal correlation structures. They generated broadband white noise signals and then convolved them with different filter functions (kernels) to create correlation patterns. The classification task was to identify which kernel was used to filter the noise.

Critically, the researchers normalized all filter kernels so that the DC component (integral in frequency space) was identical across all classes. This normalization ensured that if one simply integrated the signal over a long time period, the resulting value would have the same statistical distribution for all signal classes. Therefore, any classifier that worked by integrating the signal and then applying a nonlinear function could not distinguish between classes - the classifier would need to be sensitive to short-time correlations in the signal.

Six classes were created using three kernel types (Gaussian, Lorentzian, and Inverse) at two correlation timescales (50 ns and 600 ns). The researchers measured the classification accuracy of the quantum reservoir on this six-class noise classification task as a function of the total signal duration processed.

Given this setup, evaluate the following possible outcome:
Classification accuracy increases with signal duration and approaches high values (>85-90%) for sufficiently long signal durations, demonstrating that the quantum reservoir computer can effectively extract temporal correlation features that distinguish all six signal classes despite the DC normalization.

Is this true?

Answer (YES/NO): YES